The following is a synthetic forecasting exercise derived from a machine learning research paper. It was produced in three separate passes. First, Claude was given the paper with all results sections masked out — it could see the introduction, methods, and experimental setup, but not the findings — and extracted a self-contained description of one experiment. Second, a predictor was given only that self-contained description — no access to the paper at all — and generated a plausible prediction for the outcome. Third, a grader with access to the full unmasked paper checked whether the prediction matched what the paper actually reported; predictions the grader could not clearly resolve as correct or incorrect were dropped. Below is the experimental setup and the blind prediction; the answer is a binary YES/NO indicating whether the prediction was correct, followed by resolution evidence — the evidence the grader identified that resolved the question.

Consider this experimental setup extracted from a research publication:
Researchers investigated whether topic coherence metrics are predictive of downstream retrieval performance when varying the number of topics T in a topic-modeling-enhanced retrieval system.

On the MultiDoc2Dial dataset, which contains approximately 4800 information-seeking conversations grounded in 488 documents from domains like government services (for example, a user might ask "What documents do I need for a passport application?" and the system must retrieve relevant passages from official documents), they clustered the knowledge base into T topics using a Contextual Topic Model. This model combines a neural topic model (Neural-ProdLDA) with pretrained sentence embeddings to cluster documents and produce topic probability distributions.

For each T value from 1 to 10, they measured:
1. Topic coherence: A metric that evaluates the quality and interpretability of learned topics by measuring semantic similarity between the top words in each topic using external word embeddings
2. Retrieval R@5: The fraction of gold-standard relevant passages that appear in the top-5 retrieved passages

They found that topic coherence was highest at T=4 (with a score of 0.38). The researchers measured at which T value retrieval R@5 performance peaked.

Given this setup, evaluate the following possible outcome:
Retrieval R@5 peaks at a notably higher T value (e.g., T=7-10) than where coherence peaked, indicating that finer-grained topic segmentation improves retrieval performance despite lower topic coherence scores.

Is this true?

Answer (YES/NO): NO